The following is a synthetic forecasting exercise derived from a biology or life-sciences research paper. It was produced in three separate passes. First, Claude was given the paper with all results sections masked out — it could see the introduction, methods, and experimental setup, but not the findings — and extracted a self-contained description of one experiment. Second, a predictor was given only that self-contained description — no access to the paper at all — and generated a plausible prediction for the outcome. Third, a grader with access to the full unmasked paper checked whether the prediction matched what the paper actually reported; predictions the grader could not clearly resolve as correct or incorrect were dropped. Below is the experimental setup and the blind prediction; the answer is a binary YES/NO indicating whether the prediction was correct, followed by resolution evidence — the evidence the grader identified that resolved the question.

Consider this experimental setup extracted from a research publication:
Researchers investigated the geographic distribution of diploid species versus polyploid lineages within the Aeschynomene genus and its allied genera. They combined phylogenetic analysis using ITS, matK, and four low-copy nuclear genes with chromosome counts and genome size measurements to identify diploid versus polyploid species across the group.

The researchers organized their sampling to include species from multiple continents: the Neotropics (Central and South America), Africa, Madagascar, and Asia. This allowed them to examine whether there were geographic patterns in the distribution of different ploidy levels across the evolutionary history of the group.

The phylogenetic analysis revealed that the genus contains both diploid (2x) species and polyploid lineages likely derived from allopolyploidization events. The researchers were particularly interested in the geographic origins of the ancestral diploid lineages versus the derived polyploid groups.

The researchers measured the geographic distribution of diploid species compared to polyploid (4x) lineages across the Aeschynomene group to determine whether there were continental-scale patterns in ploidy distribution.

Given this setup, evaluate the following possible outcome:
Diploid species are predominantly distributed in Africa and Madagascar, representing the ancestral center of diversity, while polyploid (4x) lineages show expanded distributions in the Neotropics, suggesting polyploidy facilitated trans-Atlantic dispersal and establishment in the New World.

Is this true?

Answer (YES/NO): NO